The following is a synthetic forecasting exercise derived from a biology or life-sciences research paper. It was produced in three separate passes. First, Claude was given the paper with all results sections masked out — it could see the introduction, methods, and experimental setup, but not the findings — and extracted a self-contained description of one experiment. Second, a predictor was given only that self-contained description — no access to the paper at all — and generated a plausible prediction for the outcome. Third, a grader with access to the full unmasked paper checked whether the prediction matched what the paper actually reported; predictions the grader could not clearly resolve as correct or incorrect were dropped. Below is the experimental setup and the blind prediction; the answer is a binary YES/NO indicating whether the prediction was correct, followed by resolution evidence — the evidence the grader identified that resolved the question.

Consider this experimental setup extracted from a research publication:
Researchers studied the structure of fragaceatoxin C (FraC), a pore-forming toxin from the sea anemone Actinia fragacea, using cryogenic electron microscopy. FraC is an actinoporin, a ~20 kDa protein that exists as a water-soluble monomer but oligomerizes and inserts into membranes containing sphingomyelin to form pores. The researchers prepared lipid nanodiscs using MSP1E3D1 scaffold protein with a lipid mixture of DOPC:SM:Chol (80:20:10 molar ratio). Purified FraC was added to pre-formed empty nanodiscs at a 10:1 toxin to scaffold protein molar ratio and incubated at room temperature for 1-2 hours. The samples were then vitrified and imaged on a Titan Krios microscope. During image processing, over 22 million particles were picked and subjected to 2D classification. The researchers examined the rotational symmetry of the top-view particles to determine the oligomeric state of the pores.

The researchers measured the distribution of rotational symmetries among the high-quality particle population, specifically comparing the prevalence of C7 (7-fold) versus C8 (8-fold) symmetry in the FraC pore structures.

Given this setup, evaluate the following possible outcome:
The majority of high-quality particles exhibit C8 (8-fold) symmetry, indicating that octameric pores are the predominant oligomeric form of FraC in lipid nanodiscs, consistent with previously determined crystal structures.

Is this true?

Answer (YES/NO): YES